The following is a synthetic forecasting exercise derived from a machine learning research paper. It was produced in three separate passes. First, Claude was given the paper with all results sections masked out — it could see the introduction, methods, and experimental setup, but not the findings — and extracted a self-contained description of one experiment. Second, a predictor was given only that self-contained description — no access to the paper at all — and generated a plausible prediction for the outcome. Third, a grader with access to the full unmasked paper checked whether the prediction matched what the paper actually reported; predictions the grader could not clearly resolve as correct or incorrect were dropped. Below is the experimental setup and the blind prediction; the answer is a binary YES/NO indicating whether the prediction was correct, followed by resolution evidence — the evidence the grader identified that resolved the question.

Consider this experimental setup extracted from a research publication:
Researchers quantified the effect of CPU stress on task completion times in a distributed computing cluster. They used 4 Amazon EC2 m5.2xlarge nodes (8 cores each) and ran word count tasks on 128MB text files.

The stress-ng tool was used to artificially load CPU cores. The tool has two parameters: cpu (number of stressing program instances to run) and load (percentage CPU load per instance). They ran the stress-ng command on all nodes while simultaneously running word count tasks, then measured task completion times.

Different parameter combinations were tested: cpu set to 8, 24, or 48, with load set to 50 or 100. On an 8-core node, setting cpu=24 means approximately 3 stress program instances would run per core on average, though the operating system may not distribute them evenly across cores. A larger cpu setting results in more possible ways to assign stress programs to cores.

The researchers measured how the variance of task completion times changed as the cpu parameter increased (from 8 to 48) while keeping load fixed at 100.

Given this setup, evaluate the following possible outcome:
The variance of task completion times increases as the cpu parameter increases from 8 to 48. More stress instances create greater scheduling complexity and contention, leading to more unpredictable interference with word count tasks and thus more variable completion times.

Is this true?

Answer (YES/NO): YES